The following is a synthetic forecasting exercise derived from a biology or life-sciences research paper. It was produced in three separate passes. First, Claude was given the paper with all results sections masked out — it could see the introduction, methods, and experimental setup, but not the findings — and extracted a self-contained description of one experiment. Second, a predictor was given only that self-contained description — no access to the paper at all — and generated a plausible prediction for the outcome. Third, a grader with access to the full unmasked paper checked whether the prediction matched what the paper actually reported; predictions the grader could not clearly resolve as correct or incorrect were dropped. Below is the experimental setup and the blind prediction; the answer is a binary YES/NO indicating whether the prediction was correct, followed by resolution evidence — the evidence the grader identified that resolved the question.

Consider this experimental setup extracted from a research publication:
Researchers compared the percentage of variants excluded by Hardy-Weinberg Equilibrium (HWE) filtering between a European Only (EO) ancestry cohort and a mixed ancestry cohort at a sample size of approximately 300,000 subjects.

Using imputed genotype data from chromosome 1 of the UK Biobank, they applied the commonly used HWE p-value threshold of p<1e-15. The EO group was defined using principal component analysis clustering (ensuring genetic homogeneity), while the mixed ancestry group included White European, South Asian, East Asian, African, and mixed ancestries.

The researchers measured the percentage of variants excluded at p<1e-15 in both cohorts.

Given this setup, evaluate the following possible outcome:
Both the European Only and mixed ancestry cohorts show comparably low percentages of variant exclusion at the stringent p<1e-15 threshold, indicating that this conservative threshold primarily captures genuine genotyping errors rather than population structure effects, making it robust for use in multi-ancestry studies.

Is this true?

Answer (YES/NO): NO